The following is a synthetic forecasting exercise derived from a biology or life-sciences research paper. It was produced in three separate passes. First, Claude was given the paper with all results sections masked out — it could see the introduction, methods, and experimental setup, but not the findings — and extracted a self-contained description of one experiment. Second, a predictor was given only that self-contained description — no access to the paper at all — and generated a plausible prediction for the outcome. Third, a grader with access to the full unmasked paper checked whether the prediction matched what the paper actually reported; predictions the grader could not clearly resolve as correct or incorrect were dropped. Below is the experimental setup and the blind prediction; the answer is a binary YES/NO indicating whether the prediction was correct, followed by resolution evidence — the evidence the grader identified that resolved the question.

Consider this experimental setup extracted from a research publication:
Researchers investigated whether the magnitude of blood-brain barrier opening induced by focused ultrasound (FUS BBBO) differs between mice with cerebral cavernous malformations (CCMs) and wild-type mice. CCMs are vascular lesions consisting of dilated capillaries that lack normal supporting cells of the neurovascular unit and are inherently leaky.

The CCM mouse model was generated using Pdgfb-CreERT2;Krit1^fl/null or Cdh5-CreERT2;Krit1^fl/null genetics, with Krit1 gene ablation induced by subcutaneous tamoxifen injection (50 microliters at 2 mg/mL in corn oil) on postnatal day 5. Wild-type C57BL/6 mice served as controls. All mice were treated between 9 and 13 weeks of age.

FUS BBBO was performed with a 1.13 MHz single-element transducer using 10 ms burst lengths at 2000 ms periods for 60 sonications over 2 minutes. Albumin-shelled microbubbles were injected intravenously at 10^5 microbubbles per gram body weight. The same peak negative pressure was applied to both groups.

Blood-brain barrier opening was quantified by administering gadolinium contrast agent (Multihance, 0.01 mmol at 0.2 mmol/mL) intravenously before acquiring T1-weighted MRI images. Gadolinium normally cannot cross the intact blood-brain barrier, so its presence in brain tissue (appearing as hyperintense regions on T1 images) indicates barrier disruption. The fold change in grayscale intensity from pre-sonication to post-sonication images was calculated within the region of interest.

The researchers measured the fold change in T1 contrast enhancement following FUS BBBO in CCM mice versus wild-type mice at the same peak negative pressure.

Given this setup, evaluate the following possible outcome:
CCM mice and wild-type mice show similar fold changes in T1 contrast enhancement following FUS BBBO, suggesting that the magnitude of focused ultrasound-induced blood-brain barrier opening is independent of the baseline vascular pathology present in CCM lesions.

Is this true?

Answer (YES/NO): YES